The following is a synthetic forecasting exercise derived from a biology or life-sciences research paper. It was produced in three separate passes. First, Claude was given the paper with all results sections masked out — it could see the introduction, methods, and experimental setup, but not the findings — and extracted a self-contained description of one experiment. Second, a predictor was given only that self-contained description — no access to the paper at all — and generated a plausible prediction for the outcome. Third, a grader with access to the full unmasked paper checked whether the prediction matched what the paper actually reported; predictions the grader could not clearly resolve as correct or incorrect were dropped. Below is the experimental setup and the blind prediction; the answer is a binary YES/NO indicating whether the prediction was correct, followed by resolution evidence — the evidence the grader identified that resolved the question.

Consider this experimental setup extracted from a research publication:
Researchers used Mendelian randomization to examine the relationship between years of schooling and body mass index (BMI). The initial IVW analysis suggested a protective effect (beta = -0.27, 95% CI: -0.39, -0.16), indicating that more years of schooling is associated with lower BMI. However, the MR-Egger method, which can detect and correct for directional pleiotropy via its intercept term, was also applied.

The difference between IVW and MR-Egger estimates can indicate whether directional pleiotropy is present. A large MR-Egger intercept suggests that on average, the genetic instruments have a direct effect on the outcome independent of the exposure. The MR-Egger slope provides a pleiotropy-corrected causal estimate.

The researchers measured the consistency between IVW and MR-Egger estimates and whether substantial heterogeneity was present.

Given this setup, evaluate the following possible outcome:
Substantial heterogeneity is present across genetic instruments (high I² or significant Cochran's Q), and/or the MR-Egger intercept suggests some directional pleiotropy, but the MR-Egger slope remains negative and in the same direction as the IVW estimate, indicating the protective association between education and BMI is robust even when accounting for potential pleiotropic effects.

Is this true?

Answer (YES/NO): NO